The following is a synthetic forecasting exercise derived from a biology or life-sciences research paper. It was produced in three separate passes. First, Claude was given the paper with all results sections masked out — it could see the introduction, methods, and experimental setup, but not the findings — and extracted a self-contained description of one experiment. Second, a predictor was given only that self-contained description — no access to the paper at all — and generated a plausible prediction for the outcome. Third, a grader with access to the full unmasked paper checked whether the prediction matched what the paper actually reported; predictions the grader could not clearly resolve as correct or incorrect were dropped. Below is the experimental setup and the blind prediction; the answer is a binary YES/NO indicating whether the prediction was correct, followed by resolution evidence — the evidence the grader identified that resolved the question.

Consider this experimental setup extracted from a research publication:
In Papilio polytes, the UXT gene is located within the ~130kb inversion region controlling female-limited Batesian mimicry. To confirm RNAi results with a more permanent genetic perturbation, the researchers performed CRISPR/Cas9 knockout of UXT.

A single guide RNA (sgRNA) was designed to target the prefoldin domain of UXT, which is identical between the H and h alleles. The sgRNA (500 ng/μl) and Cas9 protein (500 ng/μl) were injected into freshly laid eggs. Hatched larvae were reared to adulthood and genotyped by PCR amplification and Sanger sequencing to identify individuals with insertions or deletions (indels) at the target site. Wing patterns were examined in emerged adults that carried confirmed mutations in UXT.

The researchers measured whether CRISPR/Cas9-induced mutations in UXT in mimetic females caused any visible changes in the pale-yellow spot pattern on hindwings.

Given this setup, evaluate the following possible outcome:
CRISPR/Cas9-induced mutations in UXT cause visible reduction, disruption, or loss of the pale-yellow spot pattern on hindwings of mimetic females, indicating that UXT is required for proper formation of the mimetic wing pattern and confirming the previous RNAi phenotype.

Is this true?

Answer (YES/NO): YES